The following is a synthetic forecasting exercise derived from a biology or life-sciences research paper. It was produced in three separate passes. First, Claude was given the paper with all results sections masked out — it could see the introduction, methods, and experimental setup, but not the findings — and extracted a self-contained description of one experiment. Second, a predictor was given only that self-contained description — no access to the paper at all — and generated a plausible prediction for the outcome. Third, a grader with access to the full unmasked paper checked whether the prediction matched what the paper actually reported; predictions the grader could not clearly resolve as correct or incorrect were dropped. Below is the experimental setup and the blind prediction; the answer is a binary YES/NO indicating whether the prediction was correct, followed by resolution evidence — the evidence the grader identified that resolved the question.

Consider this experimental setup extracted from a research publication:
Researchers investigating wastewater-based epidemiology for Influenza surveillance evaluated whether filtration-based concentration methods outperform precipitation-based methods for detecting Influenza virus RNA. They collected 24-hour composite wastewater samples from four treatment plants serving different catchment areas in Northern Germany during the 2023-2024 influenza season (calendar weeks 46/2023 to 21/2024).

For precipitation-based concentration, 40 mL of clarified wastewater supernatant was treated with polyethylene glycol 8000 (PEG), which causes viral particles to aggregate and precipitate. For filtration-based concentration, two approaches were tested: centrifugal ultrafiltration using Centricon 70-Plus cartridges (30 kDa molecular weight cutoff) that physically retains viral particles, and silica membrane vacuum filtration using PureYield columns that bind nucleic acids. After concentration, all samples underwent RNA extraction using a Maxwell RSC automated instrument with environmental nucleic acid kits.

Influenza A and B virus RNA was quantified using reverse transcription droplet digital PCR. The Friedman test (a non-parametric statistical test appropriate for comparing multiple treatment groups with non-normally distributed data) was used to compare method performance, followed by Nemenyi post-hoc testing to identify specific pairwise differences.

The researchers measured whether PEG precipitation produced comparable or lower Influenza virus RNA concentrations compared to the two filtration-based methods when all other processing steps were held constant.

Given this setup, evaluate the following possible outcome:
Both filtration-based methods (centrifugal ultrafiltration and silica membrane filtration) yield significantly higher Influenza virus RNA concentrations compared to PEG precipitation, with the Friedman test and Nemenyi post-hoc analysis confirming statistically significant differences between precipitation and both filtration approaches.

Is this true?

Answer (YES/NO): NO